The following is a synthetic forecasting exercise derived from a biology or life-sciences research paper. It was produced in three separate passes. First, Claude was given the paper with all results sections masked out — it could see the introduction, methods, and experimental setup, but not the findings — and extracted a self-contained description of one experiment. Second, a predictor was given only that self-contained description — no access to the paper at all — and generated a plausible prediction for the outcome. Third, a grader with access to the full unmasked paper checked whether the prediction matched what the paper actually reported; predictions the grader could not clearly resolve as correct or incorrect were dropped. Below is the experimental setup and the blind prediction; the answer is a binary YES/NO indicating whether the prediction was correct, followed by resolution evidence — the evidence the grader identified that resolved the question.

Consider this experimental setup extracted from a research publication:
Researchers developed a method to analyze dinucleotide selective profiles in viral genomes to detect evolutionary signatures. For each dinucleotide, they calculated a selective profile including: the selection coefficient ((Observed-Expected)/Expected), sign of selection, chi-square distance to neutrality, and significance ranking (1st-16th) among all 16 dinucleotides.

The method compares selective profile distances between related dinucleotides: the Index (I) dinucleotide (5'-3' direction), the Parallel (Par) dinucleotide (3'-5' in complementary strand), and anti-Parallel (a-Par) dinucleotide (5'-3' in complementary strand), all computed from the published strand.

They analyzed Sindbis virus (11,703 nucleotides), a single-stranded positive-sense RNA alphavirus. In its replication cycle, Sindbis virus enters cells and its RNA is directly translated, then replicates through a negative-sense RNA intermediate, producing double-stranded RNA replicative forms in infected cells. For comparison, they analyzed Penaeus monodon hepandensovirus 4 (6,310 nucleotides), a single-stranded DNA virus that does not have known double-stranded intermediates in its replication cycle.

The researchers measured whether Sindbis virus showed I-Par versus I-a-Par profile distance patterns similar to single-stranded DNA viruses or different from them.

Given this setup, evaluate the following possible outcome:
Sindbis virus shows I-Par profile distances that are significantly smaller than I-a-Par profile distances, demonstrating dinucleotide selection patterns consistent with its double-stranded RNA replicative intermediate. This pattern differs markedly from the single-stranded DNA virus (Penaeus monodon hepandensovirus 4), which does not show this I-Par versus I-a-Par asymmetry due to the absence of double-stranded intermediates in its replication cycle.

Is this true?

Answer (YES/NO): NO